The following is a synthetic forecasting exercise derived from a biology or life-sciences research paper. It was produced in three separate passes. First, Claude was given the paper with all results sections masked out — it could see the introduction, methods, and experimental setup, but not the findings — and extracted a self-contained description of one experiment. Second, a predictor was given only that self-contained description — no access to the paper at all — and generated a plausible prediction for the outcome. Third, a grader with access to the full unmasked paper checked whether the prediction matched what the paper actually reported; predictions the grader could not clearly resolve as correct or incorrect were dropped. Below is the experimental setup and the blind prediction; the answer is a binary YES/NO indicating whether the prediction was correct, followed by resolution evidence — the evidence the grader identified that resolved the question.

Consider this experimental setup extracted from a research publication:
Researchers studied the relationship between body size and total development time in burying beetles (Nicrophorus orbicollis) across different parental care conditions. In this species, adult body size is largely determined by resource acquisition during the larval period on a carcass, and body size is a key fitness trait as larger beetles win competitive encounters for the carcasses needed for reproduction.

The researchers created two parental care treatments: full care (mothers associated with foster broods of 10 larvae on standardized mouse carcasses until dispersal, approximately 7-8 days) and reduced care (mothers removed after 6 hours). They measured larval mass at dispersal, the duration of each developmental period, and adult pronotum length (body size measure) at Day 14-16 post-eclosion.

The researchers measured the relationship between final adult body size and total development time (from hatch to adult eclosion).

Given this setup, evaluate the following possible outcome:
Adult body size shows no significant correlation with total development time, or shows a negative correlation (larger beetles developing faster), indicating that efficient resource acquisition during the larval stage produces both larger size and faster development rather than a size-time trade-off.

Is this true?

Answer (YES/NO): NO